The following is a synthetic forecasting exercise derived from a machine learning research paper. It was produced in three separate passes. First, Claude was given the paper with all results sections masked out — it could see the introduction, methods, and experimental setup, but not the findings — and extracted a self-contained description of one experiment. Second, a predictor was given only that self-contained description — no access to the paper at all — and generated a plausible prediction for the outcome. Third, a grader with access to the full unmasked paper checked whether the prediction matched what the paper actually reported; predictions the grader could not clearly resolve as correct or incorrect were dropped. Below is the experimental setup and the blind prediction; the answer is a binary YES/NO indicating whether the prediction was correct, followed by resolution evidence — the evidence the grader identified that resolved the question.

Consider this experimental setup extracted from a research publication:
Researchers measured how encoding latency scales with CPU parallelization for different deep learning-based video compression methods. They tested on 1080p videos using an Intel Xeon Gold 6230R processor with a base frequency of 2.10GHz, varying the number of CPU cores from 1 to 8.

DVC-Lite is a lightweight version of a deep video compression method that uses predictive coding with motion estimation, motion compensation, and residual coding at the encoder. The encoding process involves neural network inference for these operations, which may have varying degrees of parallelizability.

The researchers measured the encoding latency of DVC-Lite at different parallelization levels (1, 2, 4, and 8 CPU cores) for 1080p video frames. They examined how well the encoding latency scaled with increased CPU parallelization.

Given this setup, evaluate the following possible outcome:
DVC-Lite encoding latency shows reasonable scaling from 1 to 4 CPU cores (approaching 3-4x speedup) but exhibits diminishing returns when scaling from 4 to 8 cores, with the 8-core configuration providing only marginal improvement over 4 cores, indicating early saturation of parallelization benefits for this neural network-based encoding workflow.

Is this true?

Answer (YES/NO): NO